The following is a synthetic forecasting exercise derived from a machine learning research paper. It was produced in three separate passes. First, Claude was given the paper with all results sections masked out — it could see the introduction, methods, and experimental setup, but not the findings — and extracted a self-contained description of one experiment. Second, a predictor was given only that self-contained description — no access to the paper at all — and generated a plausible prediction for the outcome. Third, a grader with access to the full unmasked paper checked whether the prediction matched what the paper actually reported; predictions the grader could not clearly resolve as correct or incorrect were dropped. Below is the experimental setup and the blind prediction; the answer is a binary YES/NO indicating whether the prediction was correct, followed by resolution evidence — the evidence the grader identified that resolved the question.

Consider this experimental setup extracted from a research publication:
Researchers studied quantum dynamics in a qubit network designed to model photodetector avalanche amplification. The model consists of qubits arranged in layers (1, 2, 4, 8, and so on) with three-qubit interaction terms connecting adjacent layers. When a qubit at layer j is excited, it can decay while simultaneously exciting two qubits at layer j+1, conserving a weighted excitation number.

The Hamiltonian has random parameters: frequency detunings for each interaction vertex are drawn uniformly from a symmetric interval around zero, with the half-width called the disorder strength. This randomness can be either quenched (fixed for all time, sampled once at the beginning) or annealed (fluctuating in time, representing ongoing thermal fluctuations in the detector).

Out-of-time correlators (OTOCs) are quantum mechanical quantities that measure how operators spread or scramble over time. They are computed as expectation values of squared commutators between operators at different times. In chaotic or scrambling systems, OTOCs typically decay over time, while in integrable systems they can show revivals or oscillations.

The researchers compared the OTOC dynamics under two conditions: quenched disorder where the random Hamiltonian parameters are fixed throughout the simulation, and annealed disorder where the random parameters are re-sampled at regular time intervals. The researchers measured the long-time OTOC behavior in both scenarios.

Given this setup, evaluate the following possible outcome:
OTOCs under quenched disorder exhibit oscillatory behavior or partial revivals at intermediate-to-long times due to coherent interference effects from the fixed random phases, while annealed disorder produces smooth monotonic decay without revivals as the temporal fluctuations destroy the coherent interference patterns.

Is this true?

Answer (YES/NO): NO